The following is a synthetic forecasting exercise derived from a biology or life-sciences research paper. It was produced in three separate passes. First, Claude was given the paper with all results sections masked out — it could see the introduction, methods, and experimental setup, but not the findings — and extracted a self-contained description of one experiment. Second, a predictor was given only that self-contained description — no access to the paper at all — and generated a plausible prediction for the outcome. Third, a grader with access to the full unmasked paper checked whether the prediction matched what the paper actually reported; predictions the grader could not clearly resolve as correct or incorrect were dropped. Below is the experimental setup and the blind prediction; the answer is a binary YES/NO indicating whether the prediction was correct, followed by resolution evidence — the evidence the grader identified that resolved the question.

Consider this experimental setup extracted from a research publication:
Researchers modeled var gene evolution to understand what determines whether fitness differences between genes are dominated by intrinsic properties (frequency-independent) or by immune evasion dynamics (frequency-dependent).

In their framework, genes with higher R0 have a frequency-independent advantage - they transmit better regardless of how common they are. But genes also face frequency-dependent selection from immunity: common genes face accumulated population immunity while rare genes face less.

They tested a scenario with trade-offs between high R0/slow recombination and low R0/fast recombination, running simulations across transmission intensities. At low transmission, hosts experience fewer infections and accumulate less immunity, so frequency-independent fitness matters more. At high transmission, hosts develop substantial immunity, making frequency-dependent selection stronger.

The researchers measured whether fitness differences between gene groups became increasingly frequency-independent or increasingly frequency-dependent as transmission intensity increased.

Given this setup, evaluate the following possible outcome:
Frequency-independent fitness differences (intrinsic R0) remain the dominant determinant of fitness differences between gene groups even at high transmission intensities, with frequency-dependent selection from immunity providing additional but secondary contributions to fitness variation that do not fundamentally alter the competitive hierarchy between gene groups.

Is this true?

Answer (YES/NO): NO